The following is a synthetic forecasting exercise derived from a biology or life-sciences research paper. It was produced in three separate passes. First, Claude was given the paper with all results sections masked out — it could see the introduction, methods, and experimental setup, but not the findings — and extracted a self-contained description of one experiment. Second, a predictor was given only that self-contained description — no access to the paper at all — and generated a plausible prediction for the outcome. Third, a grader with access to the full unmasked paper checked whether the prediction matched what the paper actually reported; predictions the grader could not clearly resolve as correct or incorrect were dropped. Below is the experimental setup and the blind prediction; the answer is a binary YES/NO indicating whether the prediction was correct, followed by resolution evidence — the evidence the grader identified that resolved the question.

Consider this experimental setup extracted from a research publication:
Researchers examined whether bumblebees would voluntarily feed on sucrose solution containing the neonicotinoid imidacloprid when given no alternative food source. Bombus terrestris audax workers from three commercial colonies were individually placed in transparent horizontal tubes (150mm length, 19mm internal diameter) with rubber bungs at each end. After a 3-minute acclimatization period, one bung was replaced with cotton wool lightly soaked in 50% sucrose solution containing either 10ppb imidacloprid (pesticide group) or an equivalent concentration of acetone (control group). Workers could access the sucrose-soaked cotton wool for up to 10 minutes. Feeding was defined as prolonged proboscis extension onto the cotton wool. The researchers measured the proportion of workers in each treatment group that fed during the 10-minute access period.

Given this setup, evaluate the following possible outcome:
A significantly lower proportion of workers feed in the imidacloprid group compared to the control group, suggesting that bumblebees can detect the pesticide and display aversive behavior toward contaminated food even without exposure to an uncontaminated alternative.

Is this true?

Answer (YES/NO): NO